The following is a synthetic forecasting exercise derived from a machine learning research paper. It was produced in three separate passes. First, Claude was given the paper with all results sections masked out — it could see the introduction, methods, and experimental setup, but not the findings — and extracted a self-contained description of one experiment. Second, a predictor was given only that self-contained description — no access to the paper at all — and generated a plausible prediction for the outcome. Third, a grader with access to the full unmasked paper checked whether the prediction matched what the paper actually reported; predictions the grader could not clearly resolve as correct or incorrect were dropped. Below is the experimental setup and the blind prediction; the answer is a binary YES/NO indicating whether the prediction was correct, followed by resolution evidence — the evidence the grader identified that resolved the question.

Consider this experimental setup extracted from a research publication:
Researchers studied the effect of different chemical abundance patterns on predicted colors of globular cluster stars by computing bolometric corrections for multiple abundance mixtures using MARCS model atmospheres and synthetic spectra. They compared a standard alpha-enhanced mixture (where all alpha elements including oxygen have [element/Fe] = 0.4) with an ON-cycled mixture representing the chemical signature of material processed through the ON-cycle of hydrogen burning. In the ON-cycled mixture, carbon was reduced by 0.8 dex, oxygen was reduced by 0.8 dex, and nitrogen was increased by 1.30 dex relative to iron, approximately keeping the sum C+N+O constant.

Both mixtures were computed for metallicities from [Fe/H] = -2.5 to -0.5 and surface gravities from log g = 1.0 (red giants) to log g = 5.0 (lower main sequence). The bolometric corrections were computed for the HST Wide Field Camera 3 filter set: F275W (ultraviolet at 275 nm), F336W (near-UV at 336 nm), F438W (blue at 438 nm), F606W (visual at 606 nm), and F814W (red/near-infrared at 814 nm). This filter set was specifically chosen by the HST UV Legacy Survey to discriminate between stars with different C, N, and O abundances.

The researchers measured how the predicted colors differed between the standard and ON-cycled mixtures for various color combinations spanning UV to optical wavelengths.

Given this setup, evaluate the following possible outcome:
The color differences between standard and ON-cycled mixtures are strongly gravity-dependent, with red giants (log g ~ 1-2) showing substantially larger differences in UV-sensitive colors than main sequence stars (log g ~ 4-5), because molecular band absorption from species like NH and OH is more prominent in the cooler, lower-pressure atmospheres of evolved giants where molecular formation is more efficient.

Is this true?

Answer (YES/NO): YES